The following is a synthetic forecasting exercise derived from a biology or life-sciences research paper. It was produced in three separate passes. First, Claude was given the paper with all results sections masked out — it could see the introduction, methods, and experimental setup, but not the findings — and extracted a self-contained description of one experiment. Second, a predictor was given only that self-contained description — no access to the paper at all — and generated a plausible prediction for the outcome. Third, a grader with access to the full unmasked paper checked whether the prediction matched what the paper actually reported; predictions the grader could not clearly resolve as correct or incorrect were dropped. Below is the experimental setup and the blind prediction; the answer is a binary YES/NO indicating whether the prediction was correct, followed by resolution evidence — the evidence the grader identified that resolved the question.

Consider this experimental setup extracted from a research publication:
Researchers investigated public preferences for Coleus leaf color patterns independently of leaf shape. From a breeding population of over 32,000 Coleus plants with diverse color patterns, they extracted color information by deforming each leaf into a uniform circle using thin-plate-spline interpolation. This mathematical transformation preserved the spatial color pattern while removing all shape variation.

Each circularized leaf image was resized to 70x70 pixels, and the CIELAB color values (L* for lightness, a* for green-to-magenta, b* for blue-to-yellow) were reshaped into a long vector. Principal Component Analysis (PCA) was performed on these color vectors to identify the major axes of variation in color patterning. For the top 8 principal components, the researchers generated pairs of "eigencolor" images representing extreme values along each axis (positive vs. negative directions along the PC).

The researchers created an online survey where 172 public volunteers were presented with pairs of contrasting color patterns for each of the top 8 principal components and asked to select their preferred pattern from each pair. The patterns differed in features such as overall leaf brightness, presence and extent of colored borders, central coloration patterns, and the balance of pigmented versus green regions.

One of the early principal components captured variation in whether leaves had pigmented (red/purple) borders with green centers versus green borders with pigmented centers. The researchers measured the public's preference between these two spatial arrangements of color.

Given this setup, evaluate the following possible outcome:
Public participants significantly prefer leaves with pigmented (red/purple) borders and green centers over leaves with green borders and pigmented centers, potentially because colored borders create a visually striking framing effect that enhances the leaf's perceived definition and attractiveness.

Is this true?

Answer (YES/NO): NO